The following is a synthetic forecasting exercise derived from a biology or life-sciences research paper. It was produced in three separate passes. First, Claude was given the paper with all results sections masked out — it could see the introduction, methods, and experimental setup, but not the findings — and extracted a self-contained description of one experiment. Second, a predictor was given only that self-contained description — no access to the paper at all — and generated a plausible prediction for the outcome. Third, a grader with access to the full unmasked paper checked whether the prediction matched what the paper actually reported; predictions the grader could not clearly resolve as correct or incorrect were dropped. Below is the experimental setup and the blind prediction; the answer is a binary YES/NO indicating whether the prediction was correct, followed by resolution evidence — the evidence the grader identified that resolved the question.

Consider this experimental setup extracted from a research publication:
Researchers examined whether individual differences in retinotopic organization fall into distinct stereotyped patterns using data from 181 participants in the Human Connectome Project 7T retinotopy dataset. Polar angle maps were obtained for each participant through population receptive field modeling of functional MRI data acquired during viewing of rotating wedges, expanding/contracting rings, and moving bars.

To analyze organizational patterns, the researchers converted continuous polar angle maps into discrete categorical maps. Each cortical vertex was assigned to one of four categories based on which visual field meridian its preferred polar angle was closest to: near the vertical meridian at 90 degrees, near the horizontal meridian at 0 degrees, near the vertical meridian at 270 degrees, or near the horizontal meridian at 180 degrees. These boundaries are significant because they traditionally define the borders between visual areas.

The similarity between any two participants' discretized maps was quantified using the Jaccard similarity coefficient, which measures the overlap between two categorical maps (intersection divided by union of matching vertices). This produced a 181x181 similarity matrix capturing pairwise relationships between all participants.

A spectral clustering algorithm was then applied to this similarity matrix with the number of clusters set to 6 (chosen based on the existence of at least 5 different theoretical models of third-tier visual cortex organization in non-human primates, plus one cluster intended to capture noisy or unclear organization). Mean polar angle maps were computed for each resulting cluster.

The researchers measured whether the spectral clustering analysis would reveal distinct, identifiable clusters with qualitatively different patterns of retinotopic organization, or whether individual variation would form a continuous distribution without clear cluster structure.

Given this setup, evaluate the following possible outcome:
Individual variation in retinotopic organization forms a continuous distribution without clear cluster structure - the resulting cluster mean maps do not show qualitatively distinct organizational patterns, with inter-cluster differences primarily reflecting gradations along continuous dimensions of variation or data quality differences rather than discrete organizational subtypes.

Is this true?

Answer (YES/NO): NO